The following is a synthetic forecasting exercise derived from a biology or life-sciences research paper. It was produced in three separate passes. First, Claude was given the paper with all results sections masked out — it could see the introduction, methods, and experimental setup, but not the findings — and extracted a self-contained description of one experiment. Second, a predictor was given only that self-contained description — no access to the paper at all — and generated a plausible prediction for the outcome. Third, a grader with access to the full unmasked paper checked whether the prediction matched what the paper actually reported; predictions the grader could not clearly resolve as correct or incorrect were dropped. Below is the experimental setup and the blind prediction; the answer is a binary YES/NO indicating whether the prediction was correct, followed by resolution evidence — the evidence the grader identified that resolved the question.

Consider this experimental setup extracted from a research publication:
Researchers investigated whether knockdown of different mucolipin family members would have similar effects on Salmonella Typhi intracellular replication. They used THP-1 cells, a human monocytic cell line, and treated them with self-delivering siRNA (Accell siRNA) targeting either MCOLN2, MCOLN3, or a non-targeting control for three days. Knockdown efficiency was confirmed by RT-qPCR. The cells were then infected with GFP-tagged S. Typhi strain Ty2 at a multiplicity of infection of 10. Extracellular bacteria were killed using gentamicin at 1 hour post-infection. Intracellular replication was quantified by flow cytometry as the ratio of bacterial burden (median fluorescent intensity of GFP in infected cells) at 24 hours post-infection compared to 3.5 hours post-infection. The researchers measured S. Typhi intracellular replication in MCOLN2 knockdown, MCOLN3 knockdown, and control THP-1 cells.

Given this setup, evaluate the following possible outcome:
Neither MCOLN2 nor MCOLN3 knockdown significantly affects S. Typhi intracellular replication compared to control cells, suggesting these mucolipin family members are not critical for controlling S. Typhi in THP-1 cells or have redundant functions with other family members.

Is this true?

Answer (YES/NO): NO